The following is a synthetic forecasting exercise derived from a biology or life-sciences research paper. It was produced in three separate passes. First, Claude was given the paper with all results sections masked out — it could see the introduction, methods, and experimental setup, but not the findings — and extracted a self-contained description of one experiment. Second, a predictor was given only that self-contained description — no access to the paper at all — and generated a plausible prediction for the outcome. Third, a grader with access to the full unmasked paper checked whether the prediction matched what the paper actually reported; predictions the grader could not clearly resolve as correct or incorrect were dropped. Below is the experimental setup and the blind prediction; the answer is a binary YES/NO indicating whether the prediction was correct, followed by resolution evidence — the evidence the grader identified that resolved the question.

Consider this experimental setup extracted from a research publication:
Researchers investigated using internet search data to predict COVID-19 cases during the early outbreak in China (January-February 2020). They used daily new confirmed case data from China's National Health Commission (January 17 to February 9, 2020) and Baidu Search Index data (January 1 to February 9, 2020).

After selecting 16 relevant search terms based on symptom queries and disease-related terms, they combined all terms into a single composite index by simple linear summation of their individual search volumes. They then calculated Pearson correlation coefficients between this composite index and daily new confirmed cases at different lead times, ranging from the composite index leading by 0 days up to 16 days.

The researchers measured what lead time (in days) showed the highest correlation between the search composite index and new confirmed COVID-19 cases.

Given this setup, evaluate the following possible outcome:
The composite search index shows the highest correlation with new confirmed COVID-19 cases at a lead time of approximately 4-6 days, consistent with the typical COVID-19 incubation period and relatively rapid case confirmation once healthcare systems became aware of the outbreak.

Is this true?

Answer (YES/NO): NO